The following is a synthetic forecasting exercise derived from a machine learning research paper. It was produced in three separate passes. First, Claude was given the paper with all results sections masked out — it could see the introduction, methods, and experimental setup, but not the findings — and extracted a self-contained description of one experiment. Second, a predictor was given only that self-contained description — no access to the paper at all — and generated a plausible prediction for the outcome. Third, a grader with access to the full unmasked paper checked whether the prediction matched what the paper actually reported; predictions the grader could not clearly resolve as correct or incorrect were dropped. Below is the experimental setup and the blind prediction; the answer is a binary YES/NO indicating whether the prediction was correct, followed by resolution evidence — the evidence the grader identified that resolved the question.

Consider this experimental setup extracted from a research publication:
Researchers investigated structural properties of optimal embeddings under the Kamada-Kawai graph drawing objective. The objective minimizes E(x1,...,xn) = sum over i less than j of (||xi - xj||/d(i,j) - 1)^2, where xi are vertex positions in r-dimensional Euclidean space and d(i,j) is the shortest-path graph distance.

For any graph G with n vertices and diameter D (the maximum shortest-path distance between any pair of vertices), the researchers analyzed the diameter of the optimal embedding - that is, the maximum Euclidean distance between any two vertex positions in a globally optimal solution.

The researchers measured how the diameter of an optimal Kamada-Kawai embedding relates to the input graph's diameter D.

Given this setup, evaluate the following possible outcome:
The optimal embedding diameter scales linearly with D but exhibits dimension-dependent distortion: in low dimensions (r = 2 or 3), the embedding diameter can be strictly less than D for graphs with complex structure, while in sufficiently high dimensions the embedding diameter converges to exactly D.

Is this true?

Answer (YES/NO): NO